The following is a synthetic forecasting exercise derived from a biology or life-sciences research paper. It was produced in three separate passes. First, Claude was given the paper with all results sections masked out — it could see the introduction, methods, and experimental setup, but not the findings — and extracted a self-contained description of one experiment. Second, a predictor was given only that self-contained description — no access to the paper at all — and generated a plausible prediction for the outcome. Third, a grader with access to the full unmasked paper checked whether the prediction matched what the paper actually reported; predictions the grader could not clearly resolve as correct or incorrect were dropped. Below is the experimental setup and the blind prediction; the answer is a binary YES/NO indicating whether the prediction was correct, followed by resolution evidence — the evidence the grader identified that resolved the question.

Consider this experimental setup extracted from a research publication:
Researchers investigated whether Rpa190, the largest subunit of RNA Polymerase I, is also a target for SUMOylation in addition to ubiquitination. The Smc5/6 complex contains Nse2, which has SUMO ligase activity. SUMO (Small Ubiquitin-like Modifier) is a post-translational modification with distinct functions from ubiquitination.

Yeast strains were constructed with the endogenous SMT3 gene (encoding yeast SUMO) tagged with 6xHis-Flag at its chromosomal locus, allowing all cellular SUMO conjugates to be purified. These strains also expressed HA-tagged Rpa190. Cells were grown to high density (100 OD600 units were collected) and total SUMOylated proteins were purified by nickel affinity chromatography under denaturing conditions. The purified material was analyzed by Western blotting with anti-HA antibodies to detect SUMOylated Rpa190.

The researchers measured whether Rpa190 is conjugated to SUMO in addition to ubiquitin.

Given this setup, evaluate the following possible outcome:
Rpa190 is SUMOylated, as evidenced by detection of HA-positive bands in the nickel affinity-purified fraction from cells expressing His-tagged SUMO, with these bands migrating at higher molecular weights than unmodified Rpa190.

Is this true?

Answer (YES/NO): YES